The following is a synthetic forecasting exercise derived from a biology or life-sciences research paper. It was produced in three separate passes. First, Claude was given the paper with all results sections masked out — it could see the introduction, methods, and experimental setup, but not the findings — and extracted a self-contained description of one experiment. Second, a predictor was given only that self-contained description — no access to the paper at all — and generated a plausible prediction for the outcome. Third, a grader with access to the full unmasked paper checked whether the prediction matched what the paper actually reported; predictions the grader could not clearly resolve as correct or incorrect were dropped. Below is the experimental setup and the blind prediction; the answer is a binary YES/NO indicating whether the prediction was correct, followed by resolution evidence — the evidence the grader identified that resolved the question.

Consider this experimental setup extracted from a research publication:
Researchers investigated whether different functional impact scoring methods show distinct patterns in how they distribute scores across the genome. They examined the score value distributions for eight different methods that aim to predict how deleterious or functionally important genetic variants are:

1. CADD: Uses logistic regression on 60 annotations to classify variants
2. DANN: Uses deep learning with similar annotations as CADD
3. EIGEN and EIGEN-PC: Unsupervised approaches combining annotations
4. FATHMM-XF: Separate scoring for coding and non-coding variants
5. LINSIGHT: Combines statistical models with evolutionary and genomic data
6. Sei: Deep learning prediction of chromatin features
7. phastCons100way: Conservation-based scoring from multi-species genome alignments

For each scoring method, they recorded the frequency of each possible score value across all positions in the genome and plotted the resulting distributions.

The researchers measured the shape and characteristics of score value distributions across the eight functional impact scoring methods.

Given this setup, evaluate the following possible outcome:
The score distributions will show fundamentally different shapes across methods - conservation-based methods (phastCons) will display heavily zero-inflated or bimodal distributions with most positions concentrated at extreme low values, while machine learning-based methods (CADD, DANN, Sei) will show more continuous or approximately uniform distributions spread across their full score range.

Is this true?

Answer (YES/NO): NO